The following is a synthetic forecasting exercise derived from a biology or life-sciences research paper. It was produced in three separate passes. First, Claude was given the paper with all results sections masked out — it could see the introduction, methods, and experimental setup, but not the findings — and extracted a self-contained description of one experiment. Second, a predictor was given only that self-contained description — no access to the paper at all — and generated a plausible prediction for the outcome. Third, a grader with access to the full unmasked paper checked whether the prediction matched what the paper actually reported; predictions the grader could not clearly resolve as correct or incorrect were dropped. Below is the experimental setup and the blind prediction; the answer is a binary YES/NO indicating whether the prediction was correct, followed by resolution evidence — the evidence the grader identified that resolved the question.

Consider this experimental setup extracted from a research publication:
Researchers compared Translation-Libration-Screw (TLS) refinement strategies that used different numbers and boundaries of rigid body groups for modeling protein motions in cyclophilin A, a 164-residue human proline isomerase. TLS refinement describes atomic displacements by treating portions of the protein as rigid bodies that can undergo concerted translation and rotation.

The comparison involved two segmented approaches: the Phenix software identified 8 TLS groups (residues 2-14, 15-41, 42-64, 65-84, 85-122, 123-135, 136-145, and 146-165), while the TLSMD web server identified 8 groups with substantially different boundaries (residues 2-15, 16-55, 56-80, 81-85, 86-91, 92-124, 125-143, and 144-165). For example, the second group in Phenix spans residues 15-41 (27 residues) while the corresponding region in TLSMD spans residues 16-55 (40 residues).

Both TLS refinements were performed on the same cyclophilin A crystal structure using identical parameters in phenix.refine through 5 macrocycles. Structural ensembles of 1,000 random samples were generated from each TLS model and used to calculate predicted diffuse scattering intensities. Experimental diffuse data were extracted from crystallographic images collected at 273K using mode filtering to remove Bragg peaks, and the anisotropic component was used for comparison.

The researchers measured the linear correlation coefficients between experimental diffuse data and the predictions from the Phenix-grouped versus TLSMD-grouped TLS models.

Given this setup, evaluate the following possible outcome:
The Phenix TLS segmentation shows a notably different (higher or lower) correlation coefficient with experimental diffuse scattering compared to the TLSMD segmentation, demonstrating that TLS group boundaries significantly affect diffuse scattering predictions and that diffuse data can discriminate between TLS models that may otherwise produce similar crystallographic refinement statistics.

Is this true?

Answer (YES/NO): NO